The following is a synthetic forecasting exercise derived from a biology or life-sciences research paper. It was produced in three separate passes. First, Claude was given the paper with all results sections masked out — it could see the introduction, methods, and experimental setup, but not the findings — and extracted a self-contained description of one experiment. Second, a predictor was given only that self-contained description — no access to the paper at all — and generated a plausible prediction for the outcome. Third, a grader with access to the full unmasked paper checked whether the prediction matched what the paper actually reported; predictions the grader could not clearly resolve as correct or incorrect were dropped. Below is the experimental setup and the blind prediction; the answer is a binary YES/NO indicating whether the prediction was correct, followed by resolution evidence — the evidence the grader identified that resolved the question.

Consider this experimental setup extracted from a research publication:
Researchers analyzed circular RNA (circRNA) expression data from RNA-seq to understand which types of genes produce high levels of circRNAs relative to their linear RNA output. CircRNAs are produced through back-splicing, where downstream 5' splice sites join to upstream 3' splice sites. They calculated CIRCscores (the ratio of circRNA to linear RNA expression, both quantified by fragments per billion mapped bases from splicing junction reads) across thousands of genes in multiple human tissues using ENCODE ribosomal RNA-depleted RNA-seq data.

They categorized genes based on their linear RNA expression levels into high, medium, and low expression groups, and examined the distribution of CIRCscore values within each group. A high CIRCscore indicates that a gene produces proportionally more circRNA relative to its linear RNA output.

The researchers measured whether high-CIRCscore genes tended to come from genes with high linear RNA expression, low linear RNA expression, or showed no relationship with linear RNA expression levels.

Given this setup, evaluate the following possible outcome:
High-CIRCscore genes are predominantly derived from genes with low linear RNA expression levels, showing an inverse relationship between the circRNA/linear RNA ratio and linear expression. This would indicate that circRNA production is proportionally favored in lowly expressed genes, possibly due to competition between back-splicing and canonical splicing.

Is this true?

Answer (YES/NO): YES